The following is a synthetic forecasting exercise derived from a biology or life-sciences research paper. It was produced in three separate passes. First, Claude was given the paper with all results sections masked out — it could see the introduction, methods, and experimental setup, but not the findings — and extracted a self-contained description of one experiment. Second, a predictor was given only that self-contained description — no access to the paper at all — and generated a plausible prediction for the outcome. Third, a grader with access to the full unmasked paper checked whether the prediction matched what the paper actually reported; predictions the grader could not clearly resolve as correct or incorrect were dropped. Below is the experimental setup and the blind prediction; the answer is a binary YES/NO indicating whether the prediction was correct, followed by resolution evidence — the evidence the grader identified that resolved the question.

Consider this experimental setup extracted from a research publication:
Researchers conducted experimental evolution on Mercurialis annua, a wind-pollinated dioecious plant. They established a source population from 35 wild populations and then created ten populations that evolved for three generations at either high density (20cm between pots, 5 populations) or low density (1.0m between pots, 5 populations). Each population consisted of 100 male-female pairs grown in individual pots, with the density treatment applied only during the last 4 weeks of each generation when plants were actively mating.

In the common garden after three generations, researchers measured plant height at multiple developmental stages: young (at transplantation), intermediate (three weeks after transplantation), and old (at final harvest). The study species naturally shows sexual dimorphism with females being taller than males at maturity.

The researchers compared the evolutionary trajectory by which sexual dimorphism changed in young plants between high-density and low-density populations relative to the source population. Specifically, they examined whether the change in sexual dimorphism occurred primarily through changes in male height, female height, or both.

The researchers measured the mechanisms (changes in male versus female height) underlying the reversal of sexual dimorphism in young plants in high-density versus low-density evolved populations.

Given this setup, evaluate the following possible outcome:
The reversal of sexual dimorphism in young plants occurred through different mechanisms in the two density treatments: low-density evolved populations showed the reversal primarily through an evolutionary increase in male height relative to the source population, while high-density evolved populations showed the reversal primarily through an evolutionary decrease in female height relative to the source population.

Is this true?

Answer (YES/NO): NO